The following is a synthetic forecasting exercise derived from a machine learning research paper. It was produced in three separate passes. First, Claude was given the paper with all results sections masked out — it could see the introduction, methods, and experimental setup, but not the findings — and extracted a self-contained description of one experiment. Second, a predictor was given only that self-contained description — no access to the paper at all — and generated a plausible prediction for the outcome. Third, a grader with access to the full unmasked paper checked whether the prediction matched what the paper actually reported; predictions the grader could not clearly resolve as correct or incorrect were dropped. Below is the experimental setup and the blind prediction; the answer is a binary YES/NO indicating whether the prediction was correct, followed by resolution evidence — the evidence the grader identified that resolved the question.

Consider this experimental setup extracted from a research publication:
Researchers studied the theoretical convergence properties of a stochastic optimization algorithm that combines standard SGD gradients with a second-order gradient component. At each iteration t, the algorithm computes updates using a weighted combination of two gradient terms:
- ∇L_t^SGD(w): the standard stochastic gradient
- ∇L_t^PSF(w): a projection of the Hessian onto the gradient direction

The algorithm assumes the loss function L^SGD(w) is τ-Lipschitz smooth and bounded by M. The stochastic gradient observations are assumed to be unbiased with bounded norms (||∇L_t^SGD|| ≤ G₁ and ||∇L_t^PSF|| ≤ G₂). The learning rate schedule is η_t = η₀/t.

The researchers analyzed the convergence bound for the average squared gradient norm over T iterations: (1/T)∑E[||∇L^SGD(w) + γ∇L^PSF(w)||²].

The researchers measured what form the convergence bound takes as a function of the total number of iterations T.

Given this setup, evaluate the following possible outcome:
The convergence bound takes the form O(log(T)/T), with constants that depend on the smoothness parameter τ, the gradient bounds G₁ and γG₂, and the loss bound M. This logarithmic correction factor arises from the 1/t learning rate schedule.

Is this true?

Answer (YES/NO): NO